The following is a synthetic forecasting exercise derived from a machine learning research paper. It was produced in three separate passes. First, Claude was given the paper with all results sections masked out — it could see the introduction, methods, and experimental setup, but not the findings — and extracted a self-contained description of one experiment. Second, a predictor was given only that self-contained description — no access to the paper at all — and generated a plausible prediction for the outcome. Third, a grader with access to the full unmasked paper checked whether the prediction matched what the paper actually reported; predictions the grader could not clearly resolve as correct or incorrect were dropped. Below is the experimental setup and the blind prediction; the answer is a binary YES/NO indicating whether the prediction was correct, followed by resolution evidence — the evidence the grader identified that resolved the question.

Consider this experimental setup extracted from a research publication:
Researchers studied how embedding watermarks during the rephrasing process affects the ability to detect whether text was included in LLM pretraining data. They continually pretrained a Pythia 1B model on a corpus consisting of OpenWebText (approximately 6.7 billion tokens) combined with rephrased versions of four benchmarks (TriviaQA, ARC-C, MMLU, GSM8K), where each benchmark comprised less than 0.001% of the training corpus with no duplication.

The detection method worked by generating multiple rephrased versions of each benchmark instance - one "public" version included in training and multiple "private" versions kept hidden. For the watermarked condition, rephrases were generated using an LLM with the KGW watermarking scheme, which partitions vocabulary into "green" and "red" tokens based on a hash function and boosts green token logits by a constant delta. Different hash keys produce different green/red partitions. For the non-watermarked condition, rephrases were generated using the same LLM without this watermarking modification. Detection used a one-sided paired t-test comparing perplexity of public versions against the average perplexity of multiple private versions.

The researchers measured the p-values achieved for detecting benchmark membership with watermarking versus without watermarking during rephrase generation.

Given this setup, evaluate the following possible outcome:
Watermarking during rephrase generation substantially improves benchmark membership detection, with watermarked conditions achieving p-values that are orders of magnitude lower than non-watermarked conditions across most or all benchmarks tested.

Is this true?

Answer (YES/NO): YES